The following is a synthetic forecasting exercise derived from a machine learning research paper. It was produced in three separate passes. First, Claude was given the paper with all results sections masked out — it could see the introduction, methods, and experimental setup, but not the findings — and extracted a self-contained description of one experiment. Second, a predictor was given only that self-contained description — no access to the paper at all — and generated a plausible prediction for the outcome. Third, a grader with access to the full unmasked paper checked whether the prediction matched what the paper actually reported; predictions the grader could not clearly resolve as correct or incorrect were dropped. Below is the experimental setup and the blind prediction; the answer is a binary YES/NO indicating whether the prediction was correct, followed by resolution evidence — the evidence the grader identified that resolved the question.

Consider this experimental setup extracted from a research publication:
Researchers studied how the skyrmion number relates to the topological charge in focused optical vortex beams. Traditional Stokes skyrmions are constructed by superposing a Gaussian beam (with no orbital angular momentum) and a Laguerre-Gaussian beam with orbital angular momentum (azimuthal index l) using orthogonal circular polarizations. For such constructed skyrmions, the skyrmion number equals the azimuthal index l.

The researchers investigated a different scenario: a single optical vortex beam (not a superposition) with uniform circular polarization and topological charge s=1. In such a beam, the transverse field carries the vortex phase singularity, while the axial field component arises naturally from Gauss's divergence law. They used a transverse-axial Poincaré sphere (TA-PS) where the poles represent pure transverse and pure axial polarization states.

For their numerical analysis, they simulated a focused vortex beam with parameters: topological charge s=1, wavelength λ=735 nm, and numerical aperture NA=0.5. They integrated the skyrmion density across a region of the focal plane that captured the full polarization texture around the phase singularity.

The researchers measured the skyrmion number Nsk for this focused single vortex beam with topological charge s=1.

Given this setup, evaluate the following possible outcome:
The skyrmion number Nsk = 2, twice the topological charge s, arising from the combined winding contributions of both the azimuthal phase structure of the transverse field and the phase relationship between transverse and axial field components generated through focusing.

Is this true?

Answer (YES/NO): NO